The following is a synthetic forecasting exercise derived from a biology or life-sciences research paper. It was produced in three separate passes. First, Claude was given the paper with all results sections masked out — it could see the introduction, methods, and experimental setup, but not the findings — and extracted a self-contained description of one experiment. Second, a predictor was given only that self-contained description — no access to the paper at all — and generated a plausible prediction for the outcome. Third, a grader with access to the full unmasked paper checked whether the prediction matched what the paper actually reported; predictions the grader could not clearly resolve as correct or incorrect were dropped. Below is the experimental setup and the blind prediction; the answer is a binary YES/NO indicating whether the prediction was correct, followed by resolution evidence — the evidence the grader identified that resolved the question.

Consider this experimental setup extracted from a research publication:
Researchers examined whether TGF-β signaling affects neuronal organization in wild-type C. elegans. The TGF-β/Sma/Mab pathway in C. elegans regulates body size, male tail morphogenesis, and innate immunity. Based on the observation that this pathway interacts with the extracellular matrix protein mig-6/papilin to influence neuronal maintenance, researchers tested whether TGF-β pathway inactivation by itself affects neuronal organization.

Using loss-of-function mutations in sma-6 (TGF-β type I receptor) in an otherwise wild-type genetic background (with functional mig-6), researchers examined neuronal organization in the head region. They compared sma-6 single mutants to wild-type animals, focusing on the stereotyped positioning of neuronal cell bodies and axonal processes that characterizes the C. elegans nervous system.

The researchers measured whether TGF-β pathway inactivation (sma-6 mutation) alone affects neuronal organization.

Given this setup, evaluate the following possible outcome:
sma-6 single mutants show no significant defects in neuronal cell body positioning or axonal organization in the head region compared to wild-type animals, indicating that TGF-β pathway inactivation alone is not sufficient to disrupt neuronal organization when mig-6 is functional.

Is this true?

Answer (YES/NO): YES